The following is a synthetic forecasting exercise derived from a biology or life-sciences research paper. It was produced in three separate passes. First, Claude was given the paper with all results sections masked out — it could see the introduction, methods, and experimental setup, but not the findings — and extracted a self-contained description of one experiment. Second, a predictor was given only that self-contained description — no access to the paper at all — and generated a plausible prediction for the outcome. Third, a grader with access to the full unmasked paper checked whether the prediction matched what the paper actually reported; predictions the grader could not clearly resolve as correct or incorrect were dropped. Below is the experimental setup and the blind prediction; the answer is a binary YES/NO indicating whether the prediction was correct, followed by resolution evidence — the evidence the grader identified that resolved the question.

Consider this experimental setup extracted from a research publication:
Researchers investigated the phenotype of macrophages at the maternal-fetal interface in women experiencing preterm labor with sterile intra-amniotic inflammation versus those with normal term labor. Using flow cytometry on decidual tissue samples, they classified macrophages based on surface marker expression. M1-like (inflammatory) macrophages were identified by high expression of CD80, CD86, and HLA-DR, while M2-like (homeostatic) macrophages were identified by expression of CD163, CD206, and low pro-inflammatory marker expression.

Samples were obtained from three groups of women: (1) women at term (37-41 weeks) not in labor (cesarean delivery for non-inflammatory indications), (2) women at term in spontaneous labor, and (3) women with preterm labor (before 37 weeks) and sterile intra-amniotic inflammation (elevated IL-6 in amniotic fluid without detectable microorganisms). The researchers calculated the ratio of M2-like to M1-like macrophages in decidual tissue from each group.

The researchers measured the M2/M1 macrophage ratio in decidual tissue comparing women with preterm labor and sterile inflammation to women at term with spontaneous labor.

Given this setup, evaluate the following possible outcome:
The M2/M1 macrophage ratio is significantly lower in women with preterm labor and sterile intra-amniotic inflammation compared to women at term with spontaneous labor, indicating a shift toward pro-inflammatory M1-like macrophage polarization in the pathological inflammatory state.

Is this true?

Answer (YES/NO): NO